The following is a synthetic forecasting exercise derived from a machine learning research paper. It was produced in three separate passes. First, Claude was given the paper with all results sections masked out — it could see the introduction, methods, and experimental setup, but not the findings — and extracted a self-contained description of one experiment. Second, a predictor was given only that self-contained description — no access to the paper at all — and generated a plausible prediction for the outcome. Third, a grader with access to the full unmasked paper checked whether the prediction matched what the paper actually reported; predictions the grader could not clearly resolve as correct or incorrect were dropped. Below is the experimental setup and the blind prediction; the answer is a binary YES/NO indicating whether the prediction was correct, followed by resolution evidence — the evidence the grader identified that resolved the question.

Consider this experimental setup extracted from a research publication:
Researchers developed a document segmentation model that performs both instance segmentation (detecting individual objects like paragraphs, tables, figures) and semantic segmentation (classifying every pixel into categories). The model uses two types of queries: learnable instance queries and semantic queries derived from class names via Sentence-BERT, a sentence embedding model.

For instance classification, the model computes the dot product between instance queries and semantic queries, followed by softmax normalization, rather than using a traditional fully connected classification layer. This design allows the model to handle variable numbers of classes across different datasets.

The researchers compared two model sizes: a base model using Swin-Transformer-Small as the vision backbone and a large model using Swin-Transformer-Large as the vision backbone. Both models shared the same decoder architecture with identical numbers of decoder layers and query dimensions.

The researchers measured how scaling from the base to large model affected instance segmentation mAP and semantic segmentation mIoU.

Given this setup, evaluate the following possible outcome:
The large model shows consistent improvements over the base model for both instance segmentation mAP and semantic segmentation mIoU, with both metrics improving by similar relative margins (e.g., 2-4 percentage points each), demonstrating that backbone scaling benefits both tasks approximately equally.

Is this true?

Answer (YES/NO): NO